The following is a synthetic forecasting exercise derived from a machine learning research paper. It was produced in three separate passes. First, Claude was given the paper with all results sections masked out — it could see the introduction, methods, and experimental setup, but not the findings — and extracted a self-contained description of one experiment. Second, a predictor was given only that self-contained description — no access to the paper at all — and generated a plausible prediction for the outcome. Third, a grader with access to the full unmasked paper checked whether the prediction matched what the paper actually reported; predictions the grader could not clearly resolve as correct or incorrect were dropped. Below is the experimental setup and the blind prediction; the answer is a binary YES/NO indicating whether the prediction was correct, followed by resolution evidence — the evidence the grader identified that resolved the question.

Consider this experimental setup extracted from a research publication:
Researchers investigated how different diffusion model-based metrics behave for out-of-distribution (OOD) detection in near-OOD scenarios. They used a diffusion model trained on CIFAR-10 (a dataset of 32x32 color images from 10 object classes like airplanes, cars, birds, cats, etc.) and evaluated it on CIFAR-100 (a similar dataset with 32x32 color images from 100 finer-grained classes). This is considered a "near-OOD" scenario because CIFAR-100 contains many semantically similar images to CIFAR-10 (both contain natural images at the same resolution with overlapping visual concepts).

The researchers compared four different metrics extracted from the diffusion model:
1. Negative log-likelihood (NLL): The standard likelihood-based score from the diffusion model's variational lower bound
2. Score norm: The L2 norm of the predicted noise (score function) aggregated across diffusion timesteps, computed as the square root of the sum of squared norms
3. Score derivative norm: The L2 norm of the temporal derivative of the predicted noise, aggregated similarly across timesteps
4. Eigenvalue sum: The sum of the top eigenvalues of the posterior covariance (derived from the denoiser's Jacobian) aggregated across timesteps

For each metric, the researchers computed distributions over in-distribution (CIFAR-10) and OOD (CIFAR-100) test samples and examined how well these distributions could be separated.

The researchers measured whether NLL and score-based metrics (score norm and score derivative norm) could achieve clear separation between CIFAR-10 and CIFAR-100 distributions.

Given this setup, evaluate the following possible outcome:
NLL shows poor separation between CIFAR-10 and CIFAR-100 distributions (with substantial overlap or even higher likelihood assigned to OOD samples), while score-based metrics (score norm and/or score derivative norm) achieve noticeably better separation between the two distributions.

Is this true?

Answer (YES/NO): NO